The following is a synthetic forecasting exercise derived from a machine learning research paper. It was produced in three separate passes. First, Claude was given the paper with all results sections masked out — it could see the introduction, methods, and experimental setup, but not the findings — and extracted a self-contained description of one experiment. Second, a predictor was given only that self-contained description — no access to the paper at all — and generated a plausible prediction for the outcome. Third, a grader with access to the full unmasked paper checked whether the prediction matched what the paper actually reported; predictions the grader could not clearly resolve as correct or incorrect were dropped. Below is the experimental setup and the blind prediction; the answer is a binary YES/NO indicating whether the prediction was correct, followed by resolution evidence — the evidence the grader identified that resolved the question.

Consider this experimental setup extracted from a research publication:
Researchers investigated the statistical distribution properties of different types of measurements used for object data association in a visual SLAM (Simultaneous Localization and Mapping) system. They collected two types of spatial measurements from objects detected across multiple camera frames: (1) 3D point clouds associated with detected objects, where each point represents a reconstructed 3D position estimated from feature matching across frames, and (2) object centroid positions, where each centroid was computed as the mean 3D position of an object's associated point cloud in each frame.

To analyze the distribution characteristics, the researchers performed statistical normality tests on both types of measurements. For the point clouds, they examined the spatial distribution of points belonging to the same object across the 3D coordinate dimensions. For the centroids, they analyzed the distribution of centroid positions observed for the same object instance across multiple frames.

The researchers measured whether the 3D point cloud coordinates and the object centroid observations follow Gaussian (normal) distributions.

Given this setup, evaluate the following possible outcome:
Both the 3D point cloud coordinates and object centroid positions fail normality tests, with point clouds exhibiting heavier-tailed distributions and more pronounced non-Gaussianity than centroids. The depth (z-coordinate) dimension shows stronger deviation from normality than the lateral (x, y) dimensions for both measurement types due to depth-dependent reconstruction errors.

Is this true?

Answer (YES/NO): NO